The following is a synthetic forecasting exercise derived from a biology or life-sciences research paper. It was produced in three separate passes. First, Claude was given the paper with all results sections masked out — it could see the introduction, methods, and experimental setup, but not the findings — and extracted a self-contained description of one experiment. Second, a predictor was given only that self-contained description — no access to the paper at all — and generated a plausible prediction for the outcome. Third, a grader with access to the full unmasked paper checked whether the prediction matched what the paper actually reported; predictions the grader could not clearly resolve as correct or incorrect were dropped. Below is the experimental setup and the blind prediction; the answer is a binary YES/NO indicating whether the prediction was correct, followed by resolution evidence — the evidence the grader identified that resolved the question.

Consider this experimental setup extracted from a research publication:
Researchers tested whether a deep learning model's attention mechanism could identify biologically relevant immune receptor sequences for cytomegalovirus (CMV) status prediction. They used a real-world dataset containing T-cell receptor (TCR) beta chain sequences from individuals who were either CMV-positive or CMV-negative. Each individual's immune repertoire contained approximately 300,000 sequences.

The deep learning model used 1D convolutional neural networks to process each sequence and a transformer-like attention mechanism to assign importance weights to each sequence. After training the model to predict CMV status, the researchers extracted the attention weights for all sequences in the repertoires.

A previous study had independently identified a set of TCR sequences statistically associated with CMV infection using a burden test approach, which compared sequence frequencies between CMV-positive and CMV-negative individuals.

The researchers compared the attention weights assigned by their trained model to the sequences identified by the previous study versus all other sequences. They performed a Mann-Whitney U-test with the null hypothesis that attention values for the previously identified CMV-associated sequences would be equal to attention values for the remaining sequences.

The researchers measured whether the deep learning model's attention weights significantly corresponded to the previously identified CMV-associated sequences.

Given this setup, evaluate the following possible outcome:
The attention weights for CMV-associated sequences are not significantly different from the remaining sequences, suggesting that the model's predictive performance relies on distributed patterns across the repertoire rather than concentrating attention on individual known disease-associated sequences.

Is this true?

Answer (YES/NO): NO